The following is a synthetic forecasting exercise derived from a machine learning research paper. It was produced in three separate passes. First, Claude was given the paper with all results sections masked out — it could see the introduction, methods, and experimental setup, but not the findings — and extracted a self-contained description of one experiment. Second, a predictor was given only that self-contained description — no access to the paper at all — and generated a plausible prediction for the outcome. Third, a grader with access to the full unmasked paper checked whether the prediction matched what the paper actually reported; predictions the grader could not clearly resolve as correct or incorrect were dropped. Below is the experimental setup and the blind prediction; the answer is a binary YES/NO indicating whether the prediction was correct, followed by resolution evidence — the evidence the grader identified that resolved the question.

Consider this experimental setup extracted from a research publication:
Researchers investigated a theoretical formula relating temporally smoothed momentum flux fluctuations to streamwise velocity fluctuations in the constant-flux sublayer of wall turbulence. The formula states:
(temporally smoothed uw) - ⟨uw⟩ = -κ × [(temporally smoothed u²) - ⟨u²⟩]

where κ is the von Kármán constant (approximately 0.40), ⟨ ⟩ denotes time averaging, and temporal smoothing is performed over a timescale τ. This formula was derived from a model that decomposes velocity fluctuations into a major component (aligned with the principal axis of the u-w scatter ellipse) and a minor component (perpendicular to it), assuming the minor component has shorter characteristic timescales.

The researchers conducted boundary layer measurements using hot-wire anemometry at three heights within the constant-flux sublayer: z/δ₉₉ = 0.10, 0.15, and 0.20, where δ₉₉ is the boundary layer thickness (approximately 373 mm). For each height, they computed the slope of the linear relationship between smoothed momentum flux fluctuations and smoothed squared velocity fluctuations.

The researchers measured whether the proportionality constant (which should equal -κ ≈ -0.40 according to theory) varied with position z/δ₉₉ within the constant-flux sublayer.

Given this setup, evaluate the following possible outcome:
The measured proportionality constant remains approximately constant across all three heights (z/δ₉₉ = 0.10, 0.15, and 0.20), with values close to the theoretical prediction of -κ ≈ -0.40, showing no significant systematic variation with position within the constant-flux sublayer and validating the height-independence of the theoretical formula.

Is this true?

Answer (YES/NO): NO